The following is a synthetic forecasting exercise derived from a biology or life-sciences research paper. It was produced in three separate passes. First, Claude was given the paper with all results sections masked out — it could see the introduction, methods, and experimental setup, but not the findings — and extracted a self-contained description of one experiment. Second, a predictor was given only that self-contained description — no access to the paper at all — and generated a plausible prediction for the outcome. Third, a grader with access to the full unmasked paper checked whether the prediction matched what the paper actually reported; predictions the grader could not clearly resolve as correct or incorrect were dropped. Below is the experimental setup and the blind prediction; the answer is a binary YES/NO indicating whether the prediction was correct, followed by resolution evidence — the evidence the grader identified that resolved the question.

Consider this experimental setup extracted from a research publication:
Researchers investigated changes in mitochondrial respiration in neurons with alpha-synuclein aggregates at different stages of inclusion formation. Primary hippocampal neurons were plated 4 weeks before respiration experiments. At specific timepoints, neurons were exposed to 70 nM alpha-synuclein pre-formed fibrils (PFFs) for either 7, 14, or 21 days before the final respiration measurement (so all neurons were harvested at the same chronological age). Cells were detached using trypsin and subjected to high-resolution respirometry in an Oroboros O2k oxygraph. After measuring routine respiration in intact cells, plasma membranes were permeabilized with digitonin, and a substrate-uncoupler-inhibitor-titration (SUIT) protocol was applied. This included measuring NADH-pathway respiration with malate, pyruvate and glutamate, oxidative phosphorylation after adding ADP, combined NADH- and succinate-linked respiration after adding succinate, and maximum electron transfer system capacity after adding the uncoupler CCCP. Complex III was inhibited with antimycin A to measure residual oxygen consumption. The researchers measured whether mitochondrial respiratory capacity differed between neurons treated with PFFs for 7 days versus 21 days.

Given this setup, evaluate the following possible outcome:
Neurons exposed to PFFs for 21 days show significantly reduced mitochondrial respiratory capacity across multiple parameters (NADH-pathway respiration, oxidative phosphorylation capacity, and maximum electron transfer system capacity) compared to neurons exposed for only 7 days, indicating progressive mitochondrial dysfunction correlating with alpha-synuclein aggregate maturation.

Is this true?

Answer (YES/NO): NO